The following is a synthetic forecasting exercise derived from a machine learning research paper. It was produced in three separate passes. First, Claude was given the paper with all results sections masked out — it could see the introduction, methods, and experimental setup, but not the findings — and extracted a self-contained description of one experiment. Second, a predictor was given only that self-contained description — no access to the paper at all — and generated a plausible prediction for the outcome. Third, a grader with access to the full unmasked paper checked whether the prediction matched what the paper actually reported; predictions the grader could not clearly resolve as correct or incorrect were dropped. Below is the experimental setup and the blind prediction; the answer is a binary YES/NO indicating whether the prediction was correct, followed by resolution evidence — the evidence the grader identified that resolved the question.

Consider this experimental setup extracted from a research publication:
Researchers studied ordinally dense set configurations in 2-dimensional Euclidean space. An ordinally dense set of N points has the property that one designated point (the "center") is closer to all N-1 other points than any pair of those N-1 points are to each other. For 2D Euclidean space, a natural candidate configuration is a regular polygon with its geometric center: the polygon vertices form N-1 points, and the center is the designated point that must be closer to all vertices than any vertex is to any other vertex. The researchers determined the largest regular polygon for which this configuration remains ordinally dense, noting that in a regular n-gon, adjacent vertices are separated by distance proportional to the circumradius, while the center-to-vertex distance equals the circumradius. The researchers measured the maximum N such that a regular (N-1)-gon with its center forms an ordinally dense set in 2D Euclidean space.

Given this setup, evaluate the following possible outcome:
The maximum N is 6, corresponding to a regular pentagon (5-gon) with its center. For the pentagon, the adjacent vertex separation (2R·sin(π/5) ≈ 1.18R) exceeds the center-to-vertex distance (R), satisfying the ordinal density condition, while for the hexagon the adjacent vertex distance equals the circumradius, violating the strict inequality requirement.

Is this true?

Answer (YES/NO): NO